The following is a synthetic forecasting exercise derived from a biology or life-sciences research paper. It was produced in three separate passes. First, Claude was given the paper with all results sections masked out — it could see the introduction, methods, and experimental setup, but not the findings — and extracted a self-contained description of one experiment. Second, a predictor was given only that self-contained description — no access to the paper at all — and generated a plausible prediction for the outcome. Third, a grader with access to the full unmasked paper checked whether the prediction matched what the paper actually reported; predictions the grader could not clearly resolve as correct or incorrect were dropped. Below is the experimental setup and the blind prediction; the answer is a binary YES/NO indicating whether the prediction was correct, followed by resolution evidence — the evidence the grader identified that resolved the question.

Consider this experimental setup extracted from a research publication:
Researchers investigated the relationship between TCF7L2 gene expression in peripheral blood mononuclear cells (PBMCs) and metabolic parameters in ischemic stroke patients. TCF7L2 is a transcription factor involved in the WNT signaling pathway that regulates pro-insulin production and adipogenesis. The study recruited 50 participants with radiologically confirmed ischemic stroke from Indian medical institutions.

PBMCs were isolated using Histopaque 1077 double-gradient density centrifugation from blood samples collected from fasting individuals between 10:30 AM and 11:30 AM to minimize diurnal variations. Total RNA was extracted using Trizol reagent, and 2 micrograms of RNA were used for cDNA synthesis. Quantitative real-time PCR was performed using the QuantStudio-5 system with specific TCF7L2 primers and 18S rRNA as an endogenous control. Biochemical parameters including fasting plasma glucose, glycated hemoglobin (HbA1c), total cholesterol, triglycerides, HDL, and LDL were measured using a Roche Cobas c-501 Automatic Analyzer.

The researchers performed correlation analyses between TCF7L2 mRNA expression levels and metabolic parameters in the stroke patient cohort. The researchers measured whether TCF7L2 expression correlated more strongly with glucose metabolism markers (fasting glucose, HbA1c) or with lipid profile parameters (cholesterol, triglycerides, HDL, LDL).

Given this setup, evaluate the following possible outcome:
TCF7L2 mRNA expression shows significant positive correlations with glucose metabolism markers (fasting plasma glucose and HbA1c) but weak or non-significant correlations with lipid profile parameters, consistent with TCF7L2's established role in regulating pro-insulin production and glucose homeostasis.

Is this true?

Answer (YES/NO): NO